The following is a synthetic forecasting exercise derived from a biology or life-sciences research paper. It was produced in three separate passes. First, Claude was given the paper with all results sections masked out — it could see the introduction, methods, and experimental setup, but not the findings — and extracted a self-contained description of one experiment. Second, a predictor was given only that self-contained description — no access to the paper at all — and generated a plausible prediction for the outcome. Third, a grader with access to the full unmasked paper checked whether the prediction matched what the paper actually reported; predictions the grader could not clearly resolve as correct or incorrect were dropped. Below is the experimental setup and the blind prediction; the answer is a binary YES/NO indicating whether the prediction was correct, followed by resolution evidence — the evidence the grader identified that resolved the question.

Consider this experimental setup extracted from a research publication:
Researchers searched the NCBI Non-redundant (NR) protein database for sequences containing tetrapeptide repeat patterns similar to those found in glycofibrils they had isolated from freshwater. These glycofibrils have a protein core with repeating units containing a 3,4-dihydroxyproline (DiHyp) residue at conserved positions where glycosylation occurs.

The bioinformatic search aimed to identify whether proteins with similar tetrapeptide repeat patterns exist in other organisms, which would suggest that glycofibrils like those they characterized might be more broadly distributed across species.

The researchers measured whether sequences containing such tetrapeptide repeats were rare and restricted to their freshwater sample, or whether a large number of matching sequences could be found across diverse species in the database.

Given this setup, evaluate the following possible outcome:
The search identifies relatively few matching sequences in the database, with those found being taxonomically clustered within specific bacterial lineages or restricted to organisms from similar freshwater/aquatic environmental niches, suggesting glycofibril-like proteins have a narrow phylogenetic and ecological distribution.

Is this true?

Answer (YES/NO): NO